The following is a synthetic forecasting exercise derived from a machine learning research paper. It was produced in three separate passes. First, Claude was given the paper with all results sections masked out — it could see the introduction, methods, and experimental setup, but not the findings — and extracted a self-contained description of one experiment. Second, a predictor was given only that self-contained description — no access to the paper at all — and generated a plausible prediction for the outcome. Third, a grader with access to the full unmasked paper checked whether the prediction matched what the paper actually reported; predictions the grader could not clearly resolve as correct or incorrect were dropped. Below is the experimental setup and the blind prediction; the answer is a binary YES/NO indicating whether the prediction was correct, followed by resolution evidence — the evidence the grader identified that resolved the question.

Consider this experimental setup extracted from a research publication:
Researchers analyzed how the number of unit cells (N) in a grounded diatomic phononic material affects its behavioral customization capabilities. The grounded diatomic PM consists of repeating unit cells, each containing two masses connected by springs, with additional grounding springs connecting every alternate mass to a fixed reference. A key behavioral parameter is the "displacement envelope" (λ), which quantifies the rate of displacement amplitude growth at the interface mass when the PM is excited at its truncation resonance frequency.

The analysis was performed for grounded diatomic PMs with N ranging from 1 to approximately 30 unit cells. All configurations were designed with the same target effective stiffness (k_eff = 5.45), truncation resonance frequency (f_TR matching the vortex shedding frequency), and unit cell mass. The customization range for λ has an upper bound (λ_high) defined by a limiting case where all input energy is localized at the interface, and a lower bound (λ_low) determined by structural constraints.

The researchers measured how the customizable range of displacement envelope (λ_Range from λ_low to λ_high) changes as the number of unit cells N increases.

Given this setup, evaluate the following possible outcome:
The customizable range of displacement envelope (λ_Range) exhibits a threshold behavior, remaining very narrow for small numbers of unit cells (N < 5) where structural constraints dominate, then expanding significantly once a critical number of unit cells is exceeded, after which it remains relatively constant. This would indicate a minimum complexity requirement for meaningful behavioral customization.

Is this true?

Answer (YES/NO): NO